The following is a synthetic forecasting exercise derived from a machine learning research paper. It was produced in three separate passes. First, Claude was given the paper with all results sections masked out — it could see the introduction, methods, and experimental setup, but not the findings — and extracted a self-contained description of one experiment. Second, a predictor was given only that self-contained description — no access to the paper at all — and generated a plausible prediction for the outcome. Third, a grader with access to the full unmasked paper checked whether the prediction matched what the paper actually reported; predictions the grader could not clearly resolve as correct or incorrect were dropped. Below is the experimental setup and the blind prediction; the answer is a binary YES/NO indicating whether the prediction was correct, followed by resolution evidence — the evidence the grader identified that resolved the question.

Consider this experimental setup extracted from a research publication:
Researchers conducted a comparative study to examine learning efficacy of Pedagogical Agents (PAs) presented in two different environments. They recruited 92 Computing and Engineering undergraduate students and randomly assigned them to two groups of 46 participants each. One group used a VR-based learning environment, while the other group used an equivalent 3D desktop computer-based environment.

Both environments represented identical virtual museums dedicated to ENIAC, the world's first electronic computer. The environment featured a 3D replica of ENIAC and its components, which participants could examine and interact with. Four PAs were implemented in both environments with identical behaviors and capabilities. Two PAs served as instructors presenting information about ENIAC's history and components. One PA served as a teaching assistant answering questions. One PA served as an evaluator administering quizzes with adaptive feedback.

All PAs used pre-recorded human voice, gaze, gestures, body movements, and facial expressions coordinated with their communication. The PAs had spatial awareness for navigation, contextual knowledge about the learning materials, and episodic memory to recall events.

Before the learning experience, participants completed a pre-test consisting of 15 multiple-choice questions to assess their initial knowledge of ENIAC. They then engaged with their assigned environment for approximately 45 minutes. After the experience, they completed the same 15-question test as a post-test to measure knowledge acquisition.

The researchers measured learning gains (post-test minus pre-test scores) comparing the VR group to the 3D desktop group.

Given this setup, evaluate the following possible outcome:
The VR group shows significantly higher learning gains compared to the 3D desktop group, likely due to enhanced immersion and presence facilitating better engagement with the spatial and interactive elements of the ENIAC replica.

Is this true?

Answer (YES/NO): NO